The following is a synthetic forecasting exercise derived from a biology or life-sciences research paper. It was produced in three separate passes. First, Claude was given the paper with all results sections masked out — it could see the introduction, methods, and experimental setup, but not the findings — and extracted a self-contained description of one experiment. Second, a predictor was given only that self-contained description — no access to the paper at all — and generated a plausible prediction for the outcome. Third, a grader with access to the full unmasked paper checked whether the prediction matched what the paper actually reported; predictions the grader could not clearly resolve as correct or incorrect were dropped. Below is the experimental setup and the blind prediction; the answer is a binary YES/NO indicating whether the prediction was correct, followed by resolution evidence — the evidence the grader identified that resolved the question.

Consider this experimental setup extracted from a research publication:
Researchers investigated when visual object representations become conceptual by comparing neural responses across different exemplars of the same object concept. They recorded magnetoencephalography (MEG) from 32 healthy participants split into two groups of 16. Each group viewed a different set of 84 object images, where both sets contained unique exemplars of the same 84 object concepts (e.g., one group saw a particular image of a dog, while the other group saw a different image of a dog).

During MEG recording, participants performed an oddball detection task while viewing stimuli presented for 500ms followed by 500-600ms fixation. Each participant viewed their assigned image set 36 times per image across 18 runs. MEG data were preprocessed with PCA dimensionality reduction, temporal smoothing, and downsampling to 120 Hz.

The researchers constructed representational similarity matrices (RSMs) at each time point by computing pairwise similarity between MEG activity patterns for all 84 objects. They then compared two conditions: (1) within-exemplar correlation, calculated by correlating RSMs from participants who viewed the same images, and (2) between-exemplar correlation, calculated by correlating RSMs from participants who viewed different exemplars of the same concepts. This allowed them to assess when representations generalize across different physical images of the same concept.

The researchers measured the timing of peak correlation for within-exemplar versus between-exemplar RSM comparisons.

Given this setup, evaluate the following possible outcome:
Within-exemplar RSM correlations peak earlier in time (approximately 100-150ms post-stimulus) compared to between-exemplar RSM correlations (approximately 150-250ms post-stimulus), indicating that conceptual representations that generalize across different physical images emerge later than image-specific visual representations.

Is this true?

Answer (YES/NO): YES